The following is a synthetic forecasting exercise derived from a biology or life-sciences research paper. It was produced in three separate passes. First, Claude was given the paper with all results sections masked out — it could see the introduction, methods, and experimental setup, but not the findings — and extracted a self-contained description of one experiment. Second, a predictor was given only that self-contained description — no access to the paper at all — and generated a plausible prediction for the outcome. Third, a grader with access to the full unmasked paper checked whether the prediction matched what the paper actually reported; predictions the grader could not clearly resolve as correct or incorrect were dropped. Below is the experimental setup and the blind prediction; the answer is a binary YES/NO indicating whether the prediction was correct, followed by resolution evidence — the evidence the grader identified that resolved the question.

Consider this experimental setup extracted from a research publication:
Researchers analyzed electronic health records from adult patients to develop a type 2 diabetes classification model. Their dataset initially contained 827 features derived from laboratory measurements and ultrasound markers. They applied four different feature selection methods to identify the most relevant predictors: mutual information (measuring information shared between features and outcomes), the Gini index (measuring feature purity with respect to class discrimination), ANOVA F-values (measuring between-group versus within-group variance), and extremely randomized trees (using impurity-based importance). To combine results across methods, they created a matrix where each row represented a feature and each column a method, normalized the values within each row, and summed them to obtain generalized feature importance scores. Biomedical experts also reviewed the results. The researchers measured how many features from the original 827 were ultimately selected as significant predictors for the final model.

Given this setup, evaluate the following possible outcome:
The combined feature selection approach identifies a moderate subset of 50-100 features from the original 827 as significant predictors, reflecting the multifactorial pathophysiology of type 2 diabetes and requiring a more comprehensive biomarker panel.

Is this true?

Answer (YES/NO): NO